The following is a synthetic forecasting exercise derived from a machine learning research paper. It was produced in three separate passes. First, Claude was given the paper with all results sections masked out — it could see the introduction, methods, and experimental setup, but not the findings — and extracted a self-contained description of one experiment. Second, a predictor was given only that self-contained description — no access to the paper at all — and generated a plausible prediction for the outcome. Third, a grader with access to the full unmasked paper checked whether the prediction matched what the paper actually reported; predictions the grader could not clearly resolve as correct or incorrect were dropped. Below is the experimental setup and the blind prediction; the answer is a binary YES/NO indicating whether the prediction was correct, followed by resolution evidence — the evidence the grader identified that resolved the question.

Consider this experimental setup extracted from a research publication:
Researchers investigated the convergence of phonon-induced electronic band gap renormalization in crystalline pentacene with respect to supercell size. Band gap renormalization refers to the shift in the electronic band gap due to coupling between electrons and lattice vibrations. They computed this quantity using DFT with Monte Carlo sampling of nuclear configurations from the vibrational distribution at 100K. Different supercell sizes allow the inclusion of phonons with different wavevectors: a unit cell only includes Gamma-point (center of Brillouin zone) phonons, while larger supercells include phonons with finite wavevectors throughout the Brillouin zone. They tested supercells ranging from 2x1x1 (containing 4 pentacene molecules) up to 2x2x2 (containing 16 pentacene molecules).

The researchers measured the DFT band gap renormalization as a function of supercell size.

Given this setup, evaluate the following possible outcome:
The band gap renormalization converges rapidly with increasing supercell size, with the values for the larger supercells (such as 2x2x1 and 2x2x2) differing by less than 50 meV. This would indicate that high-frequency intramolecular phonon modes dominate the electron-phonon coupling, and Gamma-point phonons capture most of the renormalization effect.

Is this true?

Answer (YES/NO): YES